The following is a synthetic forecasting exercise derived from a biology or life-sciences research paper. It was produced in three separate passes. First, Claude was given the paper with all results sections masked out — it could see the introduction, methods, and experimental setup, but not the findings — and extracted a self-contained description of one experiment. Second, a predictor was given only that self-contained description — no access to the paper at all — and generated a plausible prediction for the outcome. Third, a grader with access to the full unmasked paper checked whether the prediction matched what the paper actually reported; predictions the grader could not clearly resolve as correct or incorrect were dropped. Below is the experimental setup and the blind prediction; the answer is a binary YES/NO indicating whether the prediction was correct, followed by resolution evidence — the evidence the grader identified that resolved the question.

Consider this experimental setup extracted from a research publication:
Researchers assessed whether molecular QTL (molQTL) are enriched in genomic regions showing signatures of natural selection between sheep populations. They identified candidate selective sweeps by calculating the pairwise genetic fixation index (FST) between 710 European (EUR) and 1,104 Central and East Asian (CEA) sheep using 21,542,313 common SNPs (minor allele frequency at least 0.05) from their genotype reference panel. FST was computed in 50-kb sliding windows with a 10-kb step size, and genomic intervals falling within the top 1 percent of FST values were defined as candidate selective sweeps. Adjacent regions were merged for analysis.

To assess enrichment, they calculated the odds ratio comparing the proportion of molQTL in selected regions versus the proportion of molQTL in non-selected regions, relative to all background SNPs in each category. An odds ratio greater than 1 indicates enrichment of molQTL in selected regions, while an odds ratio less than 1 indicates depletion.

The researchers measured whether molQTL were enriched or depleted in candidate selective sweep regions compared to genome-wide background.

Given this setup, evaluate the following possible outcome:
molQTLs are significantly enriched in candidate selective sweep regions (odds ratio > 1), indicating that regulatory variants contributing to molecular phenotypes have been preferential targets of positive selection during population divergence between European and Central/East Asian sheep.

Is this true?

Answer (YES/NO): YES